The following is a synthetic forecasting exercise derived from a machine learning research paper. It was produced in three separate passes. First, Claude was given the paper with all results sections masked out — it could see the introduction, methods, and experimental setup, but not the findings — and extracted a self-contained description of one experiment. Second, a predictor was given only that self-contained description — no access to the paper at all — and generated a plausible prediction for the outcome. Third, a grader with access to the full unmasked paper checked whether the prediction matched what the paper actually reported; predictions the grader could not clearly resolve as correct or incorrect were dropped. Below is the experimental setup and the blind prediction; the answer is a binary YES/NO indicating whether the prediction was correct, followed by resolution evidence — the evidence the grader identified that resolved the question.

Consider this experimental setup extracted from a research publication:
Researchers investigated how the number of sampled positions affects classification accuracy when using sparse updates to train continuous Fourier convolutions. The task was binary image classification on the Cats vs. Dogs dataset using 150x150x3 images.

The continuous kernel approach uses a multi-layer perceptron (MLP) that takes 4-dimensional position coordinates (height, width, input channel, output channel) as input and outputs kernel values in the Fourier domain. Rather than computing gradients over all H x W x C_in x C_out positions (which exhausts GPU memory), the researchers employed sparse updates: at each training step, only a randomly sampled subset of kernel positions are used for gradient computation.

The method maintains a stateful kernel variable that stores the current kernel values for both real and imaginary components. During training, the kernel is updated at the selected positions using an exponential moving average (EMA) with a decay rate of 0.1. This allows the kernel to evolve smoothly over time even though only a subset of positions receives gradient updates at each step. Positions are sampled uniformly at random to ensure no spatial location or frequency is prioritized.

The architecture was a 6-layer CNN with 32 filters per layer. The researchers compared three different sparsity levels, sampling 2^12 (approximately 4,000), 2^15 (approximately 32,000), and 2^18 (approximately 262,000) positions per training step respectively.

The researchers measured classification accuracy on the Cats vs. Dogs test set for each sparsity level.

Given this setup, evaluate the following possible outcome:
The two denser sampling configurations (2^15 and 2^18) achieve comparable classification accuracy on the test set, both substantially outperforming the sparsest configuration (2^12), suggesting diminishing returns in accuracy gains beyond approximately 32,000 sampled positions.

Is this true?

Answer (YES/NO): NO